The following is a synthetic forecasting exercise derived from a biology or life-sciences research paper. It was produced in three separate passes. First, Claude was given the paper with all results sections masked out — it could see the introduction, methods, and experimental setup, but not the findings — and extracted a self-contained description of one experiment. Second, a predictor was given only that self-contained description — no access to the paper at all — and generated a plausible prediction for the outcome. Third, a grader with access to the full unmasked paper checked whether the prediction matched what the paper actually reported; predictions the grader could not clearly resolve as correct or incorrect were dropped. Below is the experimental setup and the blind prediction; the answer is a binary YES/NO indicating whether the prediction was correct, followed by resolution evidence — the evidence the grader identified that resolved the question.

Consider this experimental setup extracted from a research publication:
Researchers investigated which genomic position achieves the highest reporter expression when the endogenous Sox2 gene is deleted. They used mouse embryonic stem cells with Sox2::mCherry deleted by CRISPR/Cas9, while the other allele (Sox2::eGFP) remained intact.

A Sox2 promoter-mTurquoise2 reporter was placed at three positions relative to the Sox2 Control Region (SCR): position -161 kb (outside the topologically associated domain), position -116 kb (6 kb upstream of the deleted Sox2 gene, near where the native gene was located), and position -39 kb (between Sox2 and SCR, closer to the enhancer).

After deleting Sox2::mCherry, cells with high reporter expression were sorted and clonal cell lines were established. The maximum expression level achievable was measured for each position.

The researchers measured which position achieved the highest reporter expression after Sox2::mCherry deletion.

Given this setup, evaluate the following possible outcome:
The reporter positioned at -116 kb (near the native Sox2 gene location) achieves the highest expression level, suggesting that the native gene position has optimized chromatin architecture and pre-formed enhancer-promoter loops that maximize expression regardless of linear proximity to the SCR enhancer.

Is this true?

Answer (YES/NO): YES